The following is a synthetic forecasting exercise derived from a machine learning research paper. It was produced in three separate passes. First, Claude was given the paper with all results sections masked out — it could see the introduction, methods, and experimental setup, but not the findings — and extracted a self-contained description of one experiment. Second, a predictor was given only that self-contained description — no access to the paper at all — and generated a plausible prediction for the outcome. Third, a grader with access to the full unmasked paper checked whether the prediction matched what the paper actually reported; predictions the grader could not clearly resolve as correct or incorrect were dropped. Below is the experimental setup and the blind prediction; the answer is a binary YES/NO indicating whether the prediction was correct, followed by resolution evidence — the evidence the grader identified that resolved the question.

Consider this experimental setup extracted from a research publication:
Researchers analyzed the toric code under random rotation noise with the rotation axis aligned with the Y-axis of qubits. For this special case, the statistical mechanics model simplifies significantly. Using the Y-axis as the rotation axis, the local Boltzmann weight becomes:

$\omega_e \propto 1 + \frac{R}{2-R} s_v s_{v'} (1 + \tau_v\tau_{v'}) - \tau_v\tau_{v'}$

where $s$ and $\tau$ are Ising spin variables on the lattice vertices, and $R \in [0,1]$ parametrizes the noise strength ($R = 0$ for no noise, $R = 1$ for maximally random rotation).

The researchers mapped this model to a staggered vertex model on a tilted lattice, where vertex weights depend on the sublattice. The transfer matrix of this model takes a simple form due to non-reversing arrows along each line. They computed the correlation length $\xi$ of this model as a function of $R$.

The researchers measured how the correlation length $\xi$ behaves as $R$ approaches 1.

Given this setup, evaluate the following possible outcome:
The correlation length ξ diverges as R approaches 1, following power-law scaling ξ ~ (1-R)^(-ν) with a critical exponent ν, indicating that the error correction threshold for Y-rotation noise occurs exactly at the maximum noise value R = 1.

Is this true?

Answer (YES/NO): YES